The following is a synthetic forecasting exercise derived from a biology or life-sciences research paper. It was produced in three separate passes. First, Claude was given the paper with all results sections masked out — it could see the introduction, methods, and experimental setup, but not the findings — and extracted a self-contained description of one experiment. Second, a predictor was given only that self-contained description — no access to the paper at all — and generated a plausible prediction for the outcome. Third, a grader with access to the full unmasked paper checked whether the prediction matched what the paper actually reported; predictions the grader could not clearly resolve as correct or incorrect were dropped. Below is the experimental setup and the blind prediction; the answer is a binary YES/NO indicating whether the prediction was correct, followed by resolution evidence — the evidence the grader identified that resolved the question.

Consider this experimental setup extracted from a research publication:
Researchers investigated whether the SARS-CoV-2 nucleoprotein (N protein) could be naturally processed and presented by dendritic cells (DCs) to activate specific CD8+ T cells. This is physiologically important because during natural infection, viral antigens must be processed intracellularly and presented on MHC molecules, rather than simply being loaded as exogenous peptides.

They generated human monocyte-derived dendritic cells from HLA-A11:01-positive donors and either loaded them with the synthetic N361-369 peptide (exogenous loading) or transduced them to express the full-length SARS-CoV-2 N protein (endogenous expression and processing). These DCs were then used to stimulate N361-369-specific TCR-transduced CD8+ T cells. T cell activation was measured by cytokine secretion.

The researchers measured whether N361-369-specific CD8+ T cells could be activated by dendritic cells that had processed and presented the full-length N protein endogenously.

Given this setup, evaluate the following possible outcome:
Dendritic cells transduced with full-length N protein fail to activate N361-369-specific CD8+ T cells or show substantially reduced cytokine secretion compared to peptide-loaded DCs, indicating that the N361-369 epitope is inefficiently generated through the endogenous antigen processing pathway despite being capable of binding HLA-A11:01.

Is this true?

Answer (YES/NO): NO